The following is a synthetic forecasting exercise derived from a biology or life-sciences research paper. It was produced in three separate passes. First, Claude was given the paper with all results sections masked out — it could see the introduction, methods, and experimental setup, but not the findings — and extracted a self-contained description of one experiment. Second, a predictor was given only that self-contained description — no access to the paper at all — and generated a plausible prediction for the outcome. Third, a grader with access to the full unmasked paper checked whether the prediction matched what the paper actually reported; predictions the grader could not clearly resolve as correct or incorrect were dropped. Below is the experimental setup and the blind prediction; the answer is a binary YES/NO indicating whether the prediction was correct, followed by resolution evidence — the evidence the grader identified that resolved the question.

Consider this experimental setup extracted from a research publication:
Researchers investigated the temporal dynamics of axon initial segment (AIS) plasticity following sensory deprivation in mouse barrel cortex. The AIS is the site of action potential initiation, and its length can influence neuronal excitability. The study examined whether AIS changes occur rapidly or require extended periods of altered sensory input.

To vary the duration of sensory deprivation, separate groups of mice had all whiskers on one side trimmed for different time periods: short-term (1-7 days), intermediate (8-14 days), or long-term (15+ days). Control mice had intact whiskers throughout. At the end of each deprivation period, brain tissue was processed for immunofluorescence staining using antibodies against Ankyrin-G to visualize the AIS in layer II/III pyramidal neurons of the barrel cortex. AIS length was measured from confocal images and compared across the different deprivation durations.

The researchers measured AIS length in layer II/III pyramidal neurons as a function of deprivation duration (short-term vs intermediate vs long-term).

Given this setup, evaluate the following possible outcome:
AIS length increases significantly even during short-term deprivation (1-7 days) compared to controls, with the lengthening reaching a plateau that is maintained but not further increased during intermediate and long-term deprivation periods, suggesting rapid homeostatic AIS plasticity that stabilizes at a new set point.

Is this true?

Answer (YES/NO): NO